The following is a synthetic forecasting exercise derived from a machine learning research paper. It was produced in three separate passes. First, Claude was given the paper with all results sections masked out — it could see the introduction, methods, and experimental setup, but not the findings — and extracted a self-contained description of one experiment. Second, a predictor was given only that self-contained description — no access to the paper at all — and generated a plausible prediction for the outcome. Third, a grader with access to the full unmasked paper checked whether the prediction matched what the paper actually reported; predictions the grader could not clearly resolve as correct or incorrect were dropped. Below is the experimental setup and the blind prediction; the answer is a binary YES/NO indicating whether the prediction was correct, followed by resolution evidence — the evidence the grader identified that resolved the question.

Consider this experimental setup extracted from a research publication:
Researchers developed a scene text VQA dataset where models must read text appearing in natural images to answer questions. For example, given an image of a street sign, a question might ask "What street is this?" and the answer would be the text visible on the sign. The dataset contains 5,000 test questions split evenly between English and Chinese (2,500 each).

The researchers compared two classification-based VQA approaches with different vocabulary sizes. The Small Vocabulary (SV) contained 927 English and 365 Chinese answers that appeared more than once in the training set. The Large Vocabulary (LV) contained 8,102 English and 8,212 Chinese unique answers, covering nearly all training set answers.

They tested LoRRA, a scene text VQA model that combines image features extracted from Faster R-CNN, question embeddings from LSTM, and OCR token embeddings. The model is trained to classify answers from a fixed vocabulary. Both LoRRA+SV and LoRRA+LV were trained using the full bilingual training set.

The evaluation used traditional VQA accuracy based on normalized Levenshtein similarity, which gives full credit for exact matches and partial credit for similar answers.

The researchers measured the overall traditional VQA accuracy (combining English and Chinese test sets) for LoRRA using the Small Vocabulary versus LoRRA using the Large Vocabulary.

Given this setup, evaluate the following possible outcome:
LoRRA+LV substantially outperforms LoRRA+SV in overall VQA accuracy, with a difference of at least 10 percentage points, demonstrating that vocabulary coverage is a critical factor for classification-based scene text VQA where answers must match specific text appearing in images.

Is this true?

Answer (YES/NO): NO